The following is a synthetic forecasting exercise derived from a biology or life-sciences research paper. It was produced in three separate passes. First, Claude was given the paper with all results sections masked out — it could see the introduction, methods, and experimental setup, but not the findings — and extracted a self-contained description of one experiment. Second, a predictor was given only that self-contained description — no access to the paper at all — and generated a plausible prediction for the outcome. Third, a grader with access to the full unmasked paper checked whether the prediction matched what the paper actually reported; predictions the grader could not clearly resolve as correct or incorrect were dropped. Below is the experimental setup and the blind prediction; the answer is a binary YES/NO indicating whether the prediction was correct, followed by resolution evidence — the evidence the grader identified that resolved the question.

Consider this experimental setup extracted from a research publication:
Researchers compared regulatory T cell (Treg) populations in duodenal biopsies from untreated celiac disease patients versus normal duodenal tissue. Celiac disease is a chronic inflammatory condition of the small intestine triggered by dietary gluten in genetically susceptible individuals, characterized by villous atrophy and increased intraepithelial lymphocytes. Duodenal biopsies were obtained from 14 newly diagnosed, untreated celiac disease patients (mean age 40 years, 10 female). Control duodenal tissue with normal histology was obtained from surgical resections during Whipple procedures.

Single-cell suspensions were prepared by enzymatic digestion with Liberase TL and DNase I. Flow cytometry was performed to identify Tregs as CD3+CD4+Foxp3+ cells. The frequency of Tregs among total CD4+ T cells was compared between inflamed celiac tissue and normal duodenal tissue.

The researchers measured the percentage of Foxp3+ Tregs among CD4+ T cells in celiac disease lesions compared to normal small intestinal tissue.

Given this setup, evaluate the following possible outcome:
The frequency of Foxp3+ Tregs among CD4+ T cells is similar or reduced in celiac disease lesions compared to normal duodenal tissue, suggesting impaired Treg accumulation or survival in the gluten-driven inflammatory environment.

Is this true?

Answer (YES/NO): NO